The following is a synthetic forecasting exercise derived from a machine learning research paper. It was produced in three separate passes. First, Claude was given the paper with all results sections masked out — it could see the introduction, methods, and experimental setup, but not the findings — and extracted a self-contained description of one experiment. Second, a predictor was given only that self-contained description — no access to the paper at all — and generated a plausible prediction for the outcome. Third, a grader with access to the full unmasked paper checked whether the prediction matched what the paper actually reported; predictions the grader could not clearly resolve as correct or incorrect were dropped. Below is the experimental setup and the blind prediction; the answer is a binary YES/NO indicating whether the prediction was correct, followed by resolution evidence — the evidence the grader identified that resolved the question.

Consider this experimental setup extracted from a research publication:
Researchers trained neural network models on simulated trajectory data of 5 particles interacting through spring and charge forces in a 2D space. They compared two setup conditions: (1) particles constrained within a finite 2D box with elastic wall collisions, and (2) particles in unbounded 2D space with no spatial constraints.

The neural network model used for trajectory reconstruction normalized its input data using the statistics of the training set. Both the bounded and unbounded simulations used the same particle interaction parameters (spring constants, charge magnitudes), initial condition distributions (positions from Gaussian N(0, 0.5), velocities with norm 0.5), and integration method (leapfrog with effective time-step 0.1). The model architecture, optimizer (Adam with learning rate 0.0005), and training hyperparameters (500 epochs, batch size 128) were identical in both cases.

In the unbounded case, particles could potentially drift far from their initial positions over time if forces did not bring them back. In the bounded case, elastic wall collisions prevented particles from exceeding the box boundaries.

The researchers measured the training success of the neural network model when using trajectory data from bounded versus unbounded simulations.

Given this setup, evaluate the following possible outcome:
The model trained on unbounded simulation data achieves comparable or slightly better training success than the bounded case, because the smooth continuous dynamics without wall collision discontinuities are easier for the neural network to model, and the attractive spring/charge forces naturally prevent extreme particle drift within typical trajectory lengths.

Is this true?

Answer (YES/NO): NO